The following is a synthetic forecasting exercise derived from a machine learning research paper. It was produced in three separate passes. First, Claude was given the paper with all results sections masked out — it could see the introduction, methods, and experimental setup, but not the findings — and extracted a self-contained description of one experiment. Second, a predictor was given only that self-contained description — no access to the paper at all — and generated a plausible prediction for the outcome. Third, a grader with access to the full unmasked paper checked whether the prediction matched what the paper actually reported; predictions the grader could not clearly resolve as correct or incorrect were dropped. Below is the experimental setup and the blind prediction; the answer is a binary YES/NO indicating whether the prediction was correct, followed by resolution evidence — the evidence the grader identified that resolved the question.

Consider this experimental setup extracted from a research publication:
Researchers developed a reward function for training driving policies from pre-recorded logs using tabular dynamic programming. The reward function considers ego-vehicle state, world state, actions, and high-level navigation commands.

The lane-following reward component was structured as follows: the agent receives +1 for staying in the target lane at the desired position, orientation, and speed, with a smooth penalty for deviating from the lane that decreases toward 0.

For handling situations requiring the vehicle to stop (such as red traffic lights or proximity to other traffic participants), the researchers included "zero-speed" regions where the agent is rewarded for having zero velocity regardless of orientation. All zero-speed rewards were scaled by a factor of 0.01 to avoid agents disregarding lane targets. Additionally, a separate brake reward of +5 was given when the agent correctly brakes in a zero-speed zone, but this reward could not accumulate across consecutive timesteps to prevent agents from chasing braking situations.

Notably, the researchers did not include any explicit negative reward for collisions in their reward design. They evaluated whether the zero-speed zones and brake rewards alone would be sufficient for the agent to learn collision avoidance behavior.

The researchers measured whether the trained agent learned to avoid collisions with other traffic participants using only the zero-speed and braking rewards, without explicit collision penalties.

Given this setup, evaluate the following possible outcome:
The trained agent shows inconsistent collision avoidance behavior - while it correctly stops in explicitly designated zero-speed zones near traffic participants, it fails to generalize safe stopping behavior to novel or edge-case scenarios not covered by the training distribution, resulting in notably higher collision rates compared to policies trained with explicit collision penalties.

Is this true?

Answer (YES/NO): NO